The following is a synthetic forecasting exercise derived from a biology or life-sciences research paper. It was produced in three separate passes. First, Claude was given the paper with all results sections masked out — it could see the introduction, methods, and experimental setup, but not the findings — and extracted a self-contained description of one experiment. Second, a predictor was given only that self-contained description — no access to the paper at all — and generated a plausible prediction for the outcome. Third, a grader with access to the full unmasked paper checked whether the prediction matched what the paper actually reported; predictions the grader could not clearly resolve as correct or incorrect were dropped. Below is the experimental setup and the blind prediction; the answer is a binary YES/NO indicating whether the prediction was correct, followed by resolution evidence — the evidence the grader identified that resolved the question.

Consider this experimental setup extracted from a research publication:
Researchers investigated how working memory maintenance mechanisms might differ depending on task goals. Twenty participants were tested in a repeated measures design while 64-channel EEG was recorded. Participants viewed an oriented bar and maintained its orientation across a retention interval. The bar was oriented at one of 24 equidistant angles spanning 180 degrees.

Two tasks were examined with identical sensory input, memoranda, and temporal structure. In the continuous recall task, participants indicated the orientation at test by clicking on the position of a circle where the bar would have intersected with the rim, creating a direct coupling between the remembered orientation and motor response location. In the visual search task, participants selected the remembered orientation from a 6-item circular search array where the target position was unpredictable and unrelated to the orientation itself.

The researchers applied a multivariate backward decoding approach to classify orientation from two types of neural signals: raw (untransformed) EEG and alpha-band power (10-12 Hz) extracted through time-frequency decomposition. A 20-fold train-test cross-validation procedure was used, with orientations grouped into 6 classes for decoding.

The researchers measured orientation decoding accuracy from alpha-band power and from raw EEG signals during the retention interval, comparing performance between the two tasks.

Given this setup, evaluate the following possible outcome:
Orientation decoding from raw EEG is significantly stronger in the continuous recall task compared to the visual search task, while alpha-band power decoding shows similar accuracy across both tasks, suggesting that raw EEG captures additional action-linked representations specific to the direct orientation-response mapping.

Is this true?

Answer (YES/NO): NO